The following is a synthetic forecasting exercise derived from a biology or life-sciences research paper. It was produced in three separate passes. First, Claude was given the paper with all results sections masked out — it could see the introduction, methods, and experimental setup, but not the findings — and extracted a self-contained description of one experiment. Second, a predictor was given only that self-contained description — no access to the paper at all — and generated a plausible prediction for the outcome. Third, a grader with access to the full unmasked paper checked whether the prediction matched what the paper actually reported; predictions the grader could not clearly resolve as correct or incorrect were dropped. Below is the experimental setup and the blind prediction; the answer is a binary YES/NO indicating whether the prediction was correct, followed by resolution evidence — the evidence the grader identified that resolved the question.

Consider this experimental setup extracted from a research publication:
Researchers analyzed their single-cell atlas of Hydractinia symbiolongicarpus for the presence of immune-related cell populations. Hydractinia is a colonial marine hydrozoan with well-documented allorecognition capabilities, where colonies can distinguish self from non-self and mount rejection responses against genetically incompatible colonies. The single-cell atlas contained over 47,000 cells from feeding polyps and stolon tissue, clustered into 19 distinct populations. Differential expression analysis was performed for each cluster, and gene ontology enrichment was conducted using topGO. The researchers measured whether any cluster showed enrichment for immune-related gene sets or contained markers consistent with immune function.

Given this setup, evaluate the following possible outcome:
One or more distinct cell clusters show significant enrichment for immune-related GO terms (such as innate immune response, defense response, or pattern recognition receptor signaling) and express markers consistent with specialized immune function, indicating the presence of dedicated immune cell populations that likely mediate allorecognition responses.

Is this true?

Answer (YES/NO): NO